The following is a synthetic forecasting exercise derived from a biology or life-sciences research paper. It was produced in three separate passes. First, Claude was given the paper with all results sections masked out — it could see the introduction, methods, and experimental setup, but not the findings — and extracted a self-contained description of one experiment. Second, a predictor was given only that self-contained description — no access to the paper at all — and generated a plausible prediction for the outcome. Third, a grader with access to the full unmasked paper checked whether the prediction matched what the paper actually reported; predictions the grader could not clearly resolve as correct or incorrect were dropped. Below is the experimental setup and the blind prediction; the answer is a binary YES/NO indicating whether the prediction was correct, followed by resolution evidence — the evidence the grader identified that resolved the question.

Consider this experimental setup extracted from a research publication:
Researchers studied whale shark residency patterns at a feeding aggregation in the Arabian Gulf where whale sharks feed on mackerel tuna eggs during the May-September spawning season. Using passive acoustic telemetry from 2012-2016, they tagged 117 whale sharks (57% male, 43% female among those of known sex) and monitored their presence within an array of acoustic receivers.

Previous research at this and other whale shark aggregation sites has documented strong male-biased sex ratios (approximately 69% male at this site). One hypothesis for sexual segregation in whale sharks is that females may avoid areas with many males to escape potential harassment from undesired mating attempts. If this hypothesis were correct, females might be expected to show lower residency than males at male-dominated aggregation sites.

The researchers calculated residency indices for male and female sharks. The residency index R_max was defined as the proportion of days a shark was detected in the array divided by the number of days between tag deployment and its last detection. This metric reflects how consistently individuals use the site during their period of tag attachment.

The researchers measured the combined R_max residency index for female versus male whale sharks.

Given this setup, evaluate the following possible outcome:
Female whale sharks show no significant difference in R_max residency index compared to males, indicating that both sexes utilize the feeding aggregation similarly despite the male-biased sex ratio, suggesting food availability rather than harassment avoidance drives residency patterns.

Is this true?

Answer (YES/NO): YES